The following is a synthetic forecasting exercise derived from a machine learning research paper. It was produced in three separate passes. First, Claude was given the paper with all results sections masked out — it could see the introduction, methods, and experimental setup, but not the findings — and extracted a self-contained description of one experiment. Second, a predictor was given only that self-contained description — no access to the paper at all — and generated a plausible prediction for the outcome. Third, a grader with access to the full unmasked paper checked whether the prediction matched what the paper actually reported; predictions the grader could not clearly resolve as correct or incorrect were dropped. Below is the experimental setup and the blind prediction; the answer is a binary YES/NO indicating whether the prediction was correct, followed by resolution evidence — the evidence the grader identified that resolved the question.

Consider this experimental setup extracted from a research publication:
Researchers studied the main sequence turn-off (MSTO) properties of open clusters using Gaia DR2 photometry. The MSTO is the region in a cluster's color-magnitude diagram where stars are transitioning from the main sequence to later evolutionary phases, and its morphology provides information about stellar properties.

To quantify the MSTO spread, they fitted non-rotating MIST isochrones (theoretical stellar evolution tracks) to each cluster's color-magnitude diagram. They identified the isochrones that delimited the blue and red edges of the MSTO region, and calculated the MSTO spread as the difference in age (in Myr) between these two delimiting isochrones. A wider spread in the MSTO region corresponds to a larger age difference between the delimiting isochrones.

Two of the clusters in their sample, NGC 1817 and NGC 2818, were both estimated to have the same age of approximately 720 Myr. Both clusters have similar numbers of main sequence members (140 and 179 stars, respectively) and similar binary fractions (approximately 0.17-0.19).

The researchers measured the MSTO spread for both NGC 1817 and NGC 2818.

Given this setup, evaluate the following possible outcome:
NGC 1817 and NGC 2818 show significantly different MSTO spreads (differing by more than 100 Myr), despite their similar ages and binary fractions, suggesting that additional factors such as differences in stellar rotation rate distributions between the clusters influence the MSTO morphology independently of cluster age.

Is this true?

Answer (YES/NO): NO